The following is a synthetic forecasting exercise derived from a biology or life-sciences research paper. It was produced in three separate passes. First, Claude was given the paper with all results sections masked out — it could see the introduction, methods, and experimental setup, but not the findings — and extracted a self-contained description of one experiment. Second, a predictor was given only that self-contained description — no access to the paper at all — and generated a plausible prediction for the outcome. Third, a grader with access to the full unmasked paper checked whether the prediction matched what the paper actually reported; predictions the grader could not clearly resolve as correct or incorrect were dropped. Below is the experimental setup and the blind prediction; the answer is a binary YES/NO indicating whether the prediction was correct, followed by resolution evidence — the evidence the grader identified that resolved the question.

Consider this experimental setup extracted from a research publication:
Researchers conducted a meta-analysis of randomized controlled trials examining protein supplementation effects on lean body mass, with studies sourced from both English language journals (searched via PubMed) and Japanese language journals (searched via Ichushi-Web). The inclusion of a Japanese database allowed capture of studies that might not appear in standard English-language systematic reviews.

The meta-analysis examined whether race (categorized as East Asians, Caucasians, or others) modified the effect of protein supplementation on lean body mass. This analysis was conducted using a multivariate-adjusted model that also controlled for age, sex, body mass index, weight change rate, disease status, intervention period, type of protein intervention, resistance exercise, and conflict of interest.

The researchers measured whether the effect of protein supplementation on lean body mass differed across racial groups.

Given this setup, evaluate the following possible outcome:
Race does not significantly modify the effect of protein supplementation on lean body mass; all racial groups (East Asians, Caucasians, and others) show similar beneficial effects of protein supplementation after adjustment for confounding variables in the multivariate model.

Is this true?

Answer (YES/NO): NO